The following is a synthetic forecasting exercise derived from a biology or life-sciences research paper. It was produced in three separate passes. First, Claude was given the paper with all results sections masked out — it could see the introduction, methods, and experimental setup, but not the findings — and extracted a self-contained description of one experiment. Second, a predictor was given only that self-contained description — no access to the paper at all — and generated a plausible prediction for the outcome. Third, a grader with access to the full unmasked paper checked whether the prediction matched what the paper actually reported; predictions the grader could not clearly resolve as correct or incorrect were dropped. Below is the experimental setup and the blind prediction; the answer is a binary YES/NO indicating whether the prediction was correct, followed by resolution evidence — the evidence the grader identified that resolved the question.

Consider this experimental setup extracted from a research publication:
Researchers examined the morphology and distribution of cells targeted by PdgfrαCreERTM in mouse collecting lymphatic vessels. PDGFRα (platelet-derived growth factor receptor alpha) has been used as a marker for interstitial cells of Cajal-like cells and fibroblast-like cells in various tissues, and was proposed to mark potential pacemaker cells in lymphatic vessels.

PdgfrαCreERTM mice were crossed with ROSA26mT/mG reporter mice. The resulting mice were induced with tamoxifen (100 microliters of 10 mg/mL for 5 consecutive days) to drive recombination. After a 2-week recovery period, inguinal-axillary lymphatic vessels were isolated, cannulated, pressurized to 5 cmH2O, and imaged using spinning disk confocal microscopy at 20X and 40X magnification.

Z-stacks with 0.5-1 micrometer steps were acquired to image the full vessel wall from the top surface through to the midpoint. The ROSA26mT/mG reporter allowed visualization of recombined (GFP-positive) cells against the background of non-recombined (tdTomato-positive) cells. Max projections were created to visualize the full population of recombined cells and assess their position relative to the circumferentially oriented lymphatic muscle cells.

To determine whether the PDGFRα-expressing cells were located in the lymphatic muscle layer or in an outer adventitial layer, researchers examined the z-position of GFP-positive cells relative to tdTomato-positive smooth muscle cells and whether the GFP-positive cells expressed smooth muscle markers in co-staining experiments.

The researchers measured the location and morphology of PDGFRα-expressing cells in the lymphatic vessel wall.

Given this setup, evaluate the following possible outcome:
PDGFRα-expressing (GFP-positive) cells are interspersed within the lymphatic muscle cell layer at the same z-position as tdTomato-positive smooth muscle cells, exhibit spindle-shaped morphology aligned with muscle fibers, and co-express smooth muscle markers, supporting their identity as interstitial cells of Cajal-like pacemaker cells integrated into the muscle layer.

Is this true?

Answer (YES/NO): NO